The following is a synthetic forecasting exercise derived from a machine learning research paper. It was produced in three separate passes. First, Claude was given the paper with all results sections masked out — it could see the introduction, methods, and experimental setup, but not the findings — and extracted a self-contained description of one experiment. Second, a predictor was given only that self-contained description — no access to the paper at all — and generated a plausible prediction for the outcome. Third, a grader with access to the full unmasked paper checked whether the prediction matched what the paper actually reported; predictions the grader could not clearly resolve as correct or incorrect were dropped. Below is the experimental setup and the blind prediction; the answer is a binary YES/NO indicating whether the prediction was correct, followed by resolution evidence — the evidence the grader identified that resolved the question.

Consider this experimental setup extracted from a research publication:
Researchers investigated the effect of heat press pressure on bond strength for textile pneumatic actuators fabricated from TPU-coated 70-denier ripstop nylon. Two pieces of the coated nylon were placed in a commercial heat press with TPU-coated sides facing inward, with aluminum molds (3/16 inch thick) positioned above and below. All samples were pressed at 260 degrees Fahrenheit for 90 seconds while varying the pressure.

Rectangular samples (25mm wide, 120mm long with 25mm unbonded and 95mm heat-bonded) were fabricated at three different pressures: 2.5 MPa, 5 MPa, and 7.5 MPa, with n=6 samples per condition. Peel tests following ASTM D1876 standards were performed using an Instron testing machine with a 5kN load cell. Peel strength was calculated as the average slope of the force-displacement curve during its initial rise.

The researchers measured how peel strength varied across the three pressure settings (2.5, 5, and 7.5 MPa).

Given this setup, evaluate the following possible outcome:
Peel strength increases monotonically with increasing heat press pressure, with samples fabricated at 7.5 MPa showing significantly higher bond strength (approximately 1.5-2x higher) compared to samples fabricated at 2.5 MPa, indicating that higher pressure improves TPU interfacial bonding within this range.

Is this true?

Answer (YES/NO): NO